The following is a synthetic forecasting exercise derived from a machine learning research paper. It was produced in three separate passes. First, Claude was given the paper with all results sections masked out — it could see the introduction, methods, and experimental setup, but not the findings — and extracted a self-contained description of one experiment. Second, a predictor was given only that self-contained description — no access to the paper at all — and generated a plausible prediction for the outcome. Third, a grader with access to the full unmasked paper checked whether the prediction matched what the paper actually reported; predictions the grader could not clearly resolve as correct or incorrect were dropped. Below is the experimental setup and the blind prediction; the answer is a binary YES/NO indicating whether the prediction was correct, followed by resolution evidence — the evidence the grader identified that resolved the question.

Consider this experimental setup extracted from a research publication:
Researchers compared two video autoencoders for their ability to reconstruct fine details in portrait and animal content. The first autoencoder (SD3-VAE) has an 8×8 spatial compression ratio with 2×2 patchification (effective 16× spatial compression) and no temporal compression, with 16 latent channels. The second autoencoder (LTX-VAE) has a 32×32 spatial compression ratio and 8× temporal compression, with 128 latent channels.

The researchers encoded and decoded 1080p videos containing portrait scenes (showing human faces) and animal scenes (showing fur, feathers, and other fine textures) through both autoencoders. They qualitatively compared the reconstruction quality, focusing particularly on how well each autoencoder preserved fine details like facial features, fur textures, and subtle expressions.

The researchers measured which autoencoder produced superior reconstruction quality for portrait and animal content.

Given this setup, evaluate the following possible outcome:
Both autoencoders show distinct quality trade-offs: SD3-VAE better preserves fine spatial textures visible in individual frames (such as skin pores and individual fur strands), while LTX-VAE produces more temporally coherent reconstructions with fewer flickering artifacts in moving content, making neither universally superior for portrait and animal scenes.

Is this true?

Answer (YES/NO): NO